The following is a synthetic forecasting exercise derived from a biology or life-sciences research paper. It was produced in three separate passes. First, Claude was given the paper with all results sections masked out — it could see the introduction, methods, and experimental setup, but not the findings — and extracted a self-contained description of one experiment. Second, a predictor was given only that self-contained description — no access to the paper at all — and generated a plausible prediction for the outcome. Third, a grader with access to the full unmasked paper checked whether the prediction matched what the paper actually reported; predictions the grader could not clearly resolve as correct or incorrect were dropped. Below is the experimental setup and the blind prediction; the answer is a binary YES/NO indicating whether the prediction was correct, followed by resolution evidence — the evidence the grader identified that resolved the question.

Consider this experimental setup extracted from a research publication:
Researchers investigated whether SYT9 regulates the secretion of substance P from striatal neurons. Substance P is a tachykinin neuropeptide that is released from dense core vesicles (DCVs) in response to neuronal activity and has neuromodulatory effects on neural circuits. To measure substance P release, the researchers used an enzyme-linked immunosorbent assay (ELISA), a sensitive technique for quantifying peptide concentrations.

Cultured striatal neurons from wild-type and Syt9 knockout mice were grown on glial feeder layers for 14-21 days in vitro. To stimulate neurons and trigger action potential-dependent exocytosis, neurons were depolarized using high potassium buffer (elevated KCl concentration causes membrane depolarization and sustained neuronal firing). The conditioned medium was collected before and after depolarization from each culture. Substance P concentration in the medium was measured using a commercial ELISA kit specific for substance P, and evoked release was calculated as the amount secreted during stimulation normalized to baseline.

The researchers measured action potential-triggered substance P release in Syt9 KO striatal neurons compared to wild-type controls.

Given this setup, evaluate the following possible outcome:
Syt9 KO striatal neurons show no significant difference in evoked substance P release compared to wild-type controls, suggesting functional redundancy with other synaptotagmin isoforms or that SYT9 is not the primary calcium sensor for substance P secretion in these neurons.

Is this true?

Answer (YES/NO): NO